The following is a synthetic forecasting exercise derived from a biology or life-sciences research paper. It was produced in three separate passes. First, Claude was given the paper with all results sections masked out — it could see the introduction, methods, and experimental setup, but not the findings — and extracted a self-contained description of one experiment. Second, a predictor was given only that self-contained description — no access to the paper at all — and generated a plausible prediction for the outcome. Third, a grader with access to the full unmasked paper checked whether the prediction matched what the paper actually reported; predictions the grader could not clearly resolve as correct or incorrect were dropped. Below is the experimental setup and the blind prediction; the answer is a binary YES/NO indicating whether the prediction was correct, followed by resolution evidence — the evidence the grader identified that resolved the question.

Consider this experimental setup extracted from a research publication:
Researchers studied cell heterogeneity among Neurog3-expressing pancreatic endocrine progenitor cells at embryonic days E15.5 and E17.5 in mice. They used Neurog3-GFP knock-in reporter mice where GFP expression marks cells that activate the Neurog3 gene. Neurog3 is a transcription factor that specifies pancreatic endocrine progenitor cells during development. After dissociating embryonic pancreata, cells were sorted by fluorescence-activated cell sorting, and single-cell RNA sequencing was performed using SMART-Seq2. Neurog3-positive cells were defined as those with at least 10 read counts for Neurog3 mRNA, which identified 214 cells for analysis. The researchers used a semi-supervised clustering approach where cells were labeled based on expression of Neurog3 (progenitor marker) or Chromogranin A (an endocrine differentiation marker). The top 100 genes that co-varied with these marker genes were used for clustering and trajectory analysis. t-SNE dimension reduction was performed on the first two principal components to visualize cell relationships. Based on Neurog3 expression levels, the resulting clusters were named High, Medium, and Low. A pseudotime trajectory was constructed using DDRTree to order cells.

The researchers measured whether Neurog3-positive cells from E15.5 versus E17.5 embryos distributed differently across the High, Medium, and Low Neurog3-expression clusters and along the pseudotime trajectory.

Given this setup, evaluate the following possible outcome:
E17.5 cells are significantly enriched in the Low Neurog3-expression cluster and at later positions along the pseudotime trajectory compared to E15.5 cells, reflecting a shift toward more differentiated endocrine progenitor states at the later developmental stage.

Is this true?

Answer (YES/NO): NO